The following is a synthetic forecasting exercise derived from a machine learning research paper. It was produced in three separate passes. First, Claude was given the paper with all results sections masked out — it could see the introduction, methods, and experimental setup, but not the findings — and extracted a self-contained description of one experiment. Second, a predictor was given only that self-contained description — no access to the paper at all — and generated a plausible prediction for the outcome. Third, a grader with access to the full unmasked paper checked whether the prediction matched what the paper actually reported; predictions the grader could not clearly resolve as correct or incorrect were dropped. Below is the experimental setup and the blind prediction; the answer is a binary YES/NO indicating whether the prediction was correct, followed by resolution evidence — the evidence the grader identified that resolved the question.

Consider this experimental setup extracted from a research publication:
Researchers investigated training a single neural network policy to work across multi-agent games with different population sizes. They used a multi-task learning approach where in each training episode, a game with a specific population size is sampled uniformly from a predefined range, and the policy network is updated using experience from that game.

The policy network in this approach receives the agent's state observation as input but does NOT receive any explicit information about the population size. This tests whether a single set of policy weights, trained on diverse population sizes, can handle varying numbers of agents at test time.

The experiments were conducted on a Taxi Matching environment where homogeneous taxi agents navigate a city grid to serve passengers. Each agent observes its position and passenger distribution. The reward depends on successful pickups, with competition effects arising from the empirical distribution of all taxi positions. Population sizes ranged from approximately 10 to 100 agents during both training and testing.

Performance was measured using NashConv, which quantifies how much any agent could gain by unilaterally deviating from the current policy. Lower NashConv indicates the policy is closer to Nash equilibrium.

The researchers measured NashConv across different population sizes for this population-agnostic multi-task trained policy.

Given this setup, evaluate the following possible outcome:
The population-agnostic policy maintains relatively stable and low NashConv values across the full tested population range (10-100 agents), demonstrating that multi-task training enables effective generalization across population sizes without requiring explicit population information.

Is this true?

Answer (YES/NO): NO